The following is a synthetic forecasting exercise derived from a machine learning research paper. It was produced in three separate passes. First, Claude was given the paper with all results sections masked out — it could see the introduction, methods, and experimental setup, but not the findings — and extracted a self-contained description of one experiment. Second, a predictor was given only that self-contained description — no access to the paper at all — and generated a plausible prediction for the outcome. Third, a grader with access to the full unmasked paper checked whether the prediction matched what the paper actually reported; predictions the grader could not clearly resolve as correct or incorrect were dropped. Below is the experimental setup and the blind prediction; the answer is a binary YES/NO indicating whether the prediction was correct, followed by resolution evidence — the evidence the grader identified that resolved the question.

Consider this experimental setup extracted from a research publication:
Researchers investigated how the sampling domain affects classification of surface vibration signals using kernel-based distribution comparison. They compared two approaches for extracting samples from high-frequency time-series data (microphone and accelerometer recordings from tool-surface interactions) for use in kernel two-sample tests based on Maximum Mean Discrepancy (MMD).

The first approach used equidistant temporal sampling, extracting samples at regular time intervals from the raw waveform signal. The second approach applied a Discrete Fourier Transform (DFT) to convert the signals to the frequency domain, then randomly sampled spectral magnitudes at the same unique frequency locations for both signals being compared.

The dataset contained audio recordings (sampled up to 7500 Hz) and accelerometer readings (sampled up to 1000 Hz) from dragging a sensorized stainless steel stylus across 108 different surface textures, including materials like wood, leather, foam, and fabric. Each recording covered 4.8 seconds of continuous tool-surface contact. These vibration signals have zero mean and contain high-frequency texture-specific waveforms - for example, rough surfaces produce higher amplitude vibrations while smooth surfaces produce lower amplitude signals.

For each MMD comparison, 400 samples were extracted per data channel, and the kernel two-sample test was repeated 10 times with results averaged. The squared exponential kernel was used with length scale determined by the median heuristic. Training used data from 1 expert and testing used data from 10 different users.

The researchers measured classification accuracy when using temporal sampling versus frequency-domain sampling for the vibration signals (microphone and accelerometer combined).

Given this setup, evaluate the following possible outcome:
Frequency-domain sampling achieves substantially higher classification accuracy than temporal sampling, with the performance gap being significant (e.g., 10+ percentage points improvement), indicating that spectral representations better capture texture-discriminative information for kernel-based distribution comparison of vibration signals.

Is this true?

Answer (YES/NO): NO